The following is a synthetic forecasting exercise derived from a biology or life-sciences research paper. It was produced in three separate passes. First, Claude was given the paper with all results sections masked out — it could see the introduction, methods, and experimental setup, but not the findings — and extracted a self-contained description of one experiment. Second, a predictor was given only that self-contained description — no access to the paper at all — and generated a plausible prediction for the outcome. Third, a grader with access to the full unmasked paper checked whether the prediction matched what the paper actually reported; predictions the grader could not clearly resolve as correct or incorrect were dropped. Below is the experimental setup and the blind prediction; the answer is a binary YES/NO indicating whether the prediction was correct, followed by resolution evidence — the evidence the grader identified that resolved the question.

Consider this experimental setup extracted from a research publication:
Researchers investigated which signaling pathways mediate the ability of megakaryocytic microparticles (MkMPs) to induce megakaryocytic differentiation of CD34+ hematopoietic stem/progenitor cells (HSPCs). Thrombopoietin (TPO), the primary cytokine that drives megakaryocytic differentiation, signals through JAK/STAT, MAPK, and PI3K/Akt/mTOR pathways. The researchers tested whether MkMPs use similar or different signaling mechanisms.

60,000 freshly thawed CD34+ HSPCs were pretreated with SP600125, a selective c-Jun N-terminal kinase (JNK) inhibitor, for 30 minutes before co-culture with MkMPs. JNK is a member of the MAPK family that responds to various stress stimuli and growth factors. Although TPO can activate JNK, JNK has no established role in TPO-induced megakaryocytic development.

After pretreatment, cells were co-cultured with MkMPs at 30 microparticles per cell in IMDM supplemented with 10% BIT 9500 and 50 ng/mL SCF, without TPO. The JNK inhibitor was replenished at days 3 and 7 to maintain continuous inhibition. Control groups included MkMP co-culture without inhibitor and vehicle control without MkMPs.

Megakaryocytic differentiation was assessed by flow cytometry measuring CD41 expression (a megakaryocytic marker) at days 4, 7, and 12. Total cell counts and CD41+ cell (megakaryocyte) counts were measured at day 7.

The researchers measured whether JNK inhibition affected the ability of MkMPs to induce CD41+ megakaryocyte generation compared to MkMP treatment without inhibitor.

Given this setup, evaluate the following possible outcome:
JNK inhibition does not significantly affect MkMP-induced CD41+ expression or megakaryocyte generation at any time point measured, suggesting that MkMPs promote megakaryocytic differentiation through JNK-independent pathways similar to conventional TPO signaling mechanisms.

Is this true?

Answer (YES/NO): NO